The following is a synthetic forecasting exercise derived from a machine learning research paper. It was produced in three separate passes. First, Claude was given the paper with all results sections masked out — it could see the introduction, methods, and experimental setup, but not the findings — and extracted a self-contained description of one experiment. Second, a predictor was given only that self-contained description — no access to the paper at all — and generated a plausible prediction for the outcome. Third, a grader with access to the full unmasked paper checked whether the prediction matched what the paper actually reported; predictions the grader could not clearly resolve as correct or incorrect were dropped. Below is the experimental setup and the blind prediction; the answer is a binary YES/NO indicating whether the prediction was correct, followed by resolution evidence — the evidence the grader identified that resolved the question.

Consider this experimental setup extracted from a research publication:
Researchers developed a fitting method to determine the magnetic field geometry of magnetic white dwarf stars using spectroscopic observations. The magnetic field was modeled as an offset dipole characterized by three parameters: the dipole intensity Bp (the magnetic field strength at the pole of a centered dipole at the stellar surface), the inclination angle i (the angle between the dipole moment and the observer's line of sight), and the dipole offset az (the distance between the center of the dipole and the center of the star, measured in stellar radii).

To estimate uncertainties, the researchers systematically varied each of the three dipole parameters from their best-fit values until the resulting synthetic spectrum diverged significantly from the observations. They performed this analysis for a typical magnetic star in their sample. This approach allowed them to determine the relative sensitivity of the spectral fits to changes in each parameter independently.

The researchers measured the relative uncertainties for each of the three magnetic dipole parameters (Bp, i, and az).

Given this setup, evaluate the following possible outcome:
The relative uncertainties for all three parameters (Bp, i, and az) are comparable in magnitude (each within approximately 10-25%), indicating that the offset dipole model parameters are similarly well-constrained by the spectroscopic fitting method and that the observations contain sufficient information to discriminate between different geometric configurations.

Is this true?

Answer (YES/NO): NO